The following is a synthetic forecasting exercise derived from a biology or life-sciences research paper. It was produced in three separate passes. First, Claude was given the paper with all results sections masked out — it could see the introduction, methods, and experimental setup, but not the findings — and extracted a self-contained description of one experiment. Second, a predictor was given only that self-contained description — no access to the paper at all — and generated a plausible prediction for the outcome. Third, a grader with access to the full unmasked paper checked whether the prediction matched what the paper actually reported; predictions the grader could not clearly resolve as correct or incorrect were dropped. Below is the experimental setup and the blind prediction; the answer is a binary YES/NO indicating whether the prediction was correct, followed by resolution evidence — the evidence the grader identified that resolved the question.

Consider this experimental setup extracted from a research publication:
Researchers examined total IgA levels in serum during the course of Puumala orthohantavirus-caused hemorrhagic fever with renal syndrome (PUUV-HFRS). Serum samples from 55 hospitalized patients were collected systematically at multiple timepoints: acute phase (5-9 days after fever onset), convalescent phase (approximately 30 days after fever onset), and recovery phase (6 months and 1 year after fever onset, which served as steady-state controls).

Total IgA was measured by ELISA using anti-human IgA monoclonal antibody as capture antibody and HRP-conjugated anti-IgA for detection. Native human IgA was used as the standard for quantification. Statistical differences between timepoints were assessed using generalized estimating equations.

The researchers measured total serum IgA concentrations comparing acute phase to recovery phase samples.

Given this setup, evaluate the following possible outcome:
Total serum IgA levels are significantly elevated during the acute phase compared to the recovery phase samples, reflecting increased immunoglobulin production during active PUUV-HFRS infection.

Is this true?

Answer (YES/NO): NO